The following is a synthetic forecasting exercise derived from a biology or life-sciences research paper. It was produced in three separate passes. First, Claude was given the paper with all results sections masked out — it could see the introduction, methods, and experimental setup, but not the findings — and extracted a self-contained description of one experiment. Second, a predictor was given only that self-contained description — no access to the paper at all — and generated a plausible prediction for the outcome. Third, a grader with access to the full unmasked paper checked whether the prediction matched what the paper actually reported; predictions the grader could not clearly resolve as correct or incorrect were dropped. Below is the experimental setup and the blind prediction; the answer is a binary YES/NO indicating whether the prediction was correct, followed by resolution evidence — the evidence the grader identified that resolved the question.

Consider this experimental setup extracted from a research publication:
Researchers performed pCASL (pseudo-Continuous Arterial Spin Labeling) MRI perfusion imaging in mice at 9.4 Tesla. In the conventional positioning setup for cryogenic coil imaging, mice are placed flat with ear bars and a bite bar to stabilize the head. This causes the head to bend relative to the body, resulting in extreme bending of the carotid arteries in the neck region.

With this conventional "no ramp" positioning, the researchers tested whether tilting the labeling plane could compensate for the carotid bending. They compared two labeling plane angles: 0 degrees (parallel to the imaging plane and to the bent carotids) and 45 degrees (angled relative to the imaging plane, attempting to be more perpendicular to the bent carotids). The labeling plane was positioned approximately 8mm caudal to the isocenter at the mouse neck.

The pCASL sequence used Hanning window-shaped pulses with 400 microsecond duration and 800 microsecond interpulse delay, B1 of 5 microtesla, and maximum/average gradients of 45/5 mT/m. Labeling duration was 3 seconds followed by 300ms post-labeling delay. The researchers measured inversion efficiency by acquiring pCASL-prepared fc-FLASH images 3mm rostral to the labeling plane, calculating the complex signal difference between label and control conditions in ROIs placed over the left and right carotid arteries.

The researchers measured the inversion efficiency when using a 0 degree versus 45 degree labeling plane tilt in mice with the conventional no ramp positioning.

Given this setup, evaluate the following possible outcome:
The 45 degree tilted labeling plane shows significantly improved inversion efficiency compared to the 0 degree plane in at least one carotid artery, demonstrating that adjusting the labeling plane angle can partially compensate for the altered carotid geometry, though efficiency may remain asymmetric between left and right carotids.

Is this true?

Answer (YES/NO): NO